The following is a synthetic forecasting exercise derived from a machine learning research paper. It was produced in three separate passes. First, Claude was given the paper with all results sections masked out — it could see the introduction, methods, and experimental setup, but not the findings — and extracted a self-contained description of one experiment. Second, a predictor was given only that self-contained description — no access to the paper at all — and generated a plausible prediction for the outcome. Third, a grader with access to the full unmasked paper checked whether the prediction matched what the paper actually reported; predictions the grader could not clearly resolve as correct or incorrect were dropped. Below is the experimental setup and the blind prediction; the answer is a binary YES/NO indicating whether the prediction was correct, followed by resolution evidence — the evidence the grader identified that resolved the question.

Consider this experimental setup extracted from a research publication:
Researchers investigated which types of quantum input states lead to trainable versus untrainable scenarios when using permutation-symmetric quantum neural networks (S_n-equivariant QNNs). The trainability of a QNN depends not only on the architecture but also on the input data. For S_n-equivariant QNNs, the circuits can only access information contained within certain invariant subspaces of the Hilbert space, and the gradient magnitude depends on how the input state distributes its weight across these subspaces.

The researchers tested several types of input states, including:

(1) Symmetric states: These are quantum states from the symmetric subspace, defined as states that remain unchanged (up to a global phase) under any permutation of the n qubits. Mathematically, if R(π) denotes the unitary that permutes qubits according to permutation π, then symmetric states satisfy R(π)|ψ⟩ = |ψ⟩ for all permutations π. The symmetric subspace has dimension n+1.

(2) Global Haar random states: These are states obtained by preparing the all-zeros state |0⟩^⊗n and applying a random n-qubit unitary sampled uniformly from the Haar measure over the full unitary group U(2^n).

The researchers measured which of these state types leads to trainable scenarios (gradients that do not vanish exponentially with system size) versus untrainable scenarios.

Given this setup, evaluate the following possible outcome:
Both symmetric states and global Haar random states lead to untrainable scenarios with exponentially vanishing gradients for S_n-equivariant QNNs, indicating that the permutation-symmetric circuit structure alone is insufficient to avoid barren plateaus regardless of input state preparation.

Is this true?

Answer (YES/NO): NO